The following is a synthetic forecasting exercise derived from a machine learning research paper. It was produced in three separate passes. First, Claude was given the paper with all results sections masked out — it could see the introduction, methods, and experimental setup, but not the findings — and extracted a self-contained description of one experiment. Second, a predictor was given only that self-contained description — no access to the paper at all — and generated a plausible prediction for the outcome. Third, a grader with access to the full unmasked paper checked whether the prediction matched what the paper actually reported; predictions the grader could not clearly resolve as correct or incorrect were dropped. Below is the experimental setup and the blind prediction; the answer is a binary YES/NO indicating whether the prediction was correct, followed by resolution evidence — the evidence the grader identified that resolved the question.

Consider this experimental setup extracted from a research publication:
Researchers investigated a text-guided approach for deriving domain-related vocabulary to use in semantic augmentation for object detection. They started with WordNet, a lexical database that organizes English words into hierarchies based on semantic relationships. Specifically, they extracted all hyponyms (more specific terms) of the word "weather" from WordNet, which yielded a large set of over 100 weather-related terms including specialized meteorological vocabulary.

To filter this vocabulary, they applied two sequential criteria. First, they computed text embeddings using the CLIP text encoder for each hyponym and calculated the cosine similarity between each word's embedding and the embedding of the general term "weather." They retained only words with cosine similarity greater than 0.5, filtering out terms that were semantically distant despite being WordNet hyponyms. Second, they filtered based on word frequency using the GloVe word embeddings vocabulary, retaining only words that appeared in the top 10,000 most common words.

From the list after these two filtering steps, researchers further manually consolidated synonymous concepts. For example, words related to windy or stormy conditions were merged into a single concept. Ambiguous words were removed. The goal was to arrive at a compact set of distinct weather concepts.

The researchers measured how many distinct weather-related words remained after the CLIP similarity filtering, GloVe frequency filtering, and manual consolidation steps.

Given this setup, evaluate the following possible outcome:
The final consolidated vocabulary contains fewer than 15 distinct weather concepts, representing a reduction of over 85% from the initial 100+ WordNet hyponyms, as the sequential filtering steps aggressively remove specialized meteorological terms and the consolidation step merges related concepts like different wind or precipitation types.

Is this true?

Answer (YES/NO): YES